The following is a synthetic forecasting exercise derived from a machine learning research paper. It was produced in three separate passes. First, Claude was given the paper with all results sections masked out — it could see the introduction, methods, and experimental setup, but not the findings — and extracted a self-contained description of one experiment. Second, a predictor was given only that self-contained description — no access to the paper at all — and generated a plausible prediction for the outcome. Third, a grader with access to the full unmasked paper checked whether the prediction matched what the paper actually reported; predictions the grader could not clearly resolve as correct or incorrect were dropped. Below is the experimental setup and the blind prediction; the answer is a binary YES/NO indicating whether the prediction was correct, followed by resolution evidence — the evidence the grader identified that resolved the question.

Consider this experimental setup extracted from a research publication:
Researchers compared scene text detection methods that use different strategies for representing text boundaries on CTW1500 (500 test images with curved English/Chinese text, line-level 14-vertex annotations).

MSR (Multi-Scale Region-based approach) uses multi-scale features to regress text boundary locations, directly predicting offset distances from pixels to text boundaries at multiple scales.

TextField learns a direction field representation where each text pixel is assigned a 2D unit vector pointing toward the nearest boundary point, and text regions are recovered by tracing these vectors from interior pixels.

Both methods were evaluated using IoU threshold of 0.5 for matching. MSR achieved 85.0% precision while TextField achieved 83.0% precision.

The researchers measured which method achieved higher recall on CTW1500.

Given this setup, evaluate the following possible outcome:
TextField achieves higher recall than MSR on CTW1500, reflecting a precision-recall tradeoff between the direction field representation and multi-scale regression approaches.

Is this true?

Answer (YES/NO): YES